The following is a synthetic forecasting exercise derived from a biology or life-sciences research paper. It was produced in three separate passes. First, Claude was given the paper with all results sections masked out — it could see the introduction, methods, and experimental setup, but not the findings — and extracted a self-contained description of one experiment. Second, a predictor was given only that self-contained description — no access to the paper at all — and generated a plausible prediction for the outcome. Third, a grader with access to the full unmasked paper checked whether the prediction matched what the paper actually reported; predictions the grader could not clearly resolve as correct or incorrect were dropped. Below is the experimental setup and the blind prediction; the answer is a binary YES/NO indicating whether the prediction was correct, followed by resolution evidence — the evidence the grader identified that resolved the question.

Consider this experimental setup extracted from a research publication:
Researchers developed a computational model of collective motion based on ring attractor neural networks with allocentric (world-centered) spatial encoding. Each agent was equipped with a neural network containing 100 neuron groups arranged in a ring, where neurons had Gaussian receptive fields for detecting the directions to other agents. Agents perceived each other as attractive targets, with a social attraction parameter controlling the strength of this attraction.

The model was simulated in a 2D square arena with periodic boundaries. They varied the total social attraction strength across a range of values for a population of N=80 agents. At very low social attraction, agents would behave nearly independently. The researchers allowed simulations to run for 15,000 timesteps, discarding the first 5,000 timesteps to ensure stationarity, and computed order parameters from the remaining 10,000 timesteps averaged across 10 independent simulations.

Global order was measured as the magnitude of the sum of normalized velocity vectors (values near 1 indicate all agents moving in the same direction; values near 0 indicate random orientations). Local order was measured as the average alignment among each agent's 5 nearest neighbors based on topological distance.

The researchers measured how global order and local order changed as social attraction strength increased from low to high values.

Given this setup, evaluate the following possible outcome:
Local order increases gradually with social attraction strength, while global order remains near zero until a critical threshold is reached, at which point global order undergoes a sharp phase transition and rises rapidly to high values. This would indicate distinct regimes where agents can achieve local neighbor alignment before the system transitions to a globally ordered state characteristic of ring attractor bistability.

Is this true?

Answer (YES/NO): NO